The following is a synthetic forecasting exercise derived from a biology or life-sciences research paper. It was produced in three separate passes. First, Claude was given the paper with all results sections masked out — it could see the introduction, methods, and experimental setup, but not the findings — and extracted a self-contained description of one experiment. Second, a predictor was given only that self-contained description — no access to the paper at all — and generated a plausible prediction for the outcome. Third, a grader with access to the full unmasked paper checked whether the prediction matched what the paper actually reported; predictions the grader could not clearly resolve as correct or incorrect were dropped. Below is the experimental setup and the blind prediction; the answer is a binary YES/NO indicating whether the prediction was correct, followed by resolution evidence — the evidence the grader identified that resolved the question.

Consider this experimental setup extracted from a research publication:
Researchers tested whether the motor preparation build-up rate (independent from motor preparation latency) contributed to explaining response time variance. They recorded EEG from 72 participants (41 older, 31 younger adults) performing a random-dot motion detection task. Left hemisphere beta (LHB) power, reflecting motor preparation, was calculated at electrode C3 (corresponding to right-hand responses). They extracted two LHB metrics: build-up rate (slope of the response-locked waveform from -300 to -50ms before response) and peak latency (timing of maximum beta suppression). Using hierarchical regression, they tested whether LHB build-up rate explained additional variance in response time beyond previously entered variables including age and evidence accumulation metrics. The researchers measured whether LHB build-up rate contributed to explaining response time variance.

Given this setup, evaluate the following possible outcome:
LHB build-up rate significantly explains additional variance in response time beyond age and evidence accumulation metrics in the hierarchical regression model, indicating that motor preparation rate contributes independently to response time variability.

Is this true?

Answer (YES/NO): NO